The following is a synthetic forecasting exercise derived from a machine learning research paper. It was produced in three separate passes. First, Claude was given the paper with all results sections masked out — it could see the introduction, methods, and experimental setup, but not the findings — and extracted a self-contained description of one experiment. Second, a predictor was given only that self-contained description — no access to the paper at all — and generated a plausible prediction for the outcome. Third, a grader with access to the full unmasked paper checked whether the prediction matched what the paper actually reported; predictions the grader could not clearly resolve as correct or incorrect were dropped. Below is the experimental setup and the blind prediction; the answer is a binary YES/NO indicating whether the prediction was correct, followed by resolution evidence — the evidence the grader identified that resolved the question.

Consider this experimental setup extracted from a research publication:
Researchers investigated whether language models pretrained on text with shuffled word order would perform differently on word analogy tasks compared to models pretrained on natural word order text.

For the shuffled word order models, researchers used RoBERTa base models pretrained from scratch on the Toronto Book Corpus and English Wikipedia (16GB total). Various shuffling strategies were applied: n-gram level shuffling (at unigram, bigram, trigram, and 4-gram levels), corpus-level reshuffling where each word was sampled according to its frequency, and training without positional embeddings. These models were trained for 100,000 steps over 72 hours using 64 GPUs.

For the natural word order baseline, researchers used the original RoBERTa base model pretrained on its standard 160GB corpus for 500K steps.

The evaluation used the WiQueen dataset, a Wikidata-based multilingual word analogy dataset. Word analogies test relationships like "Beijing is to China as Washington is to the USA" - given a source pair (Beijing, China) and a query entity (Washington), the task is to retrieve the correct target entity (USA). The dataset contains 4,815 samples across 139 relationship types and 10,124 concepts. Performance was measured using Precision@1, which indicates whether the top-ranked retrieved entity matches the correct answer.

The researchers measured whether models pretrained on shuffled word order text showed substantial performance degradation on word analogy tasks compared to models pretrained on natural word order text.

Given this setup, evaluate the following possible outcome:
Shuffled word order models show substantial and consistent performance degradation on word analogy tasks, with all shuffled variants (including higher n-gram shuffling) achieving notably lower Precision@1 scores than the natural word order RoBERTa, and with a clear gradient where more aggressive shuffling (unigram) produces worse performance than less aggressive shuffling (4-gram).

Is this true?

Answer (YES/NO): NO